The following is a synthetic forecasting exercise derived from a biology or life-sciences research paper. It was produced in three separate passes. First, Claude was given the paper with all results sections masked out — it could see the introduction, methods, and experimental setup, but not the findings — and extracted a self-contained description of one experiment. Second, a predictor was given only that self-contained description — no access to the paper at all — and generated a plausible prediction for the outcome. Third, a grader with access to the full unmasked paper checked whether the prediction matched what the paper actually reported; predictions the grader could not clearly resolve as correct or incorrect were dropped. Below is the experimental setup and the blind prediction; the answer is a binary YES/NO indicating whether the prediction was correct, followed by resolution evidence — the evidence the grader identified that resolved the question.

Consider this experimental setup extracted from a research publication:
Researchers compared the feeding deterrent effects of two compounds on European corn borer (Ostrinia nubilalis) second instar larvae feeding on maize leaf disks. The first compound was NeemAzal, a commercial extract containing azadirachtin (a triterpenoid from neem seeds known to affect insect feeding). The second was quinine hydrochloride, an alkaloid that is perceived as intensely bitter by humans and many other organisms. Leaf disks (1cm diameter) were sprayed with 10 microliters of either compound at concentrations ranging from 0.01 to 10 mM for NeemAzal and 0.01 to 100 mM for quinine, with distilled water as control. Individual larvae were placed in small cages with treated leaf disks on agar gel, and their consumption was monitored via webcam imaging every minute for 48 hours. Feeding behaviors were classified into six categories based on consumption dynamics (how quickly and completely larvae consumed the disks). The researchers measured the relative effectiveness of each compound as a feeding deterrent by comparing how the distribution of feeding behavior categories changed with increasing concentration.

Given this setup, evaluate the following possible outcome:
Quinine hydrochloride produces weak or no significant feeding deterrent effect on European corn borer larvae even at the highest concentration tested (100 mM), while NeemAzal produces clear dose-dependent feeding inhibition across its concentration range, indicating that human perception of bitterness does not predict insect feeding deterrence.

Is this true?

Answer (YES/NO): YES